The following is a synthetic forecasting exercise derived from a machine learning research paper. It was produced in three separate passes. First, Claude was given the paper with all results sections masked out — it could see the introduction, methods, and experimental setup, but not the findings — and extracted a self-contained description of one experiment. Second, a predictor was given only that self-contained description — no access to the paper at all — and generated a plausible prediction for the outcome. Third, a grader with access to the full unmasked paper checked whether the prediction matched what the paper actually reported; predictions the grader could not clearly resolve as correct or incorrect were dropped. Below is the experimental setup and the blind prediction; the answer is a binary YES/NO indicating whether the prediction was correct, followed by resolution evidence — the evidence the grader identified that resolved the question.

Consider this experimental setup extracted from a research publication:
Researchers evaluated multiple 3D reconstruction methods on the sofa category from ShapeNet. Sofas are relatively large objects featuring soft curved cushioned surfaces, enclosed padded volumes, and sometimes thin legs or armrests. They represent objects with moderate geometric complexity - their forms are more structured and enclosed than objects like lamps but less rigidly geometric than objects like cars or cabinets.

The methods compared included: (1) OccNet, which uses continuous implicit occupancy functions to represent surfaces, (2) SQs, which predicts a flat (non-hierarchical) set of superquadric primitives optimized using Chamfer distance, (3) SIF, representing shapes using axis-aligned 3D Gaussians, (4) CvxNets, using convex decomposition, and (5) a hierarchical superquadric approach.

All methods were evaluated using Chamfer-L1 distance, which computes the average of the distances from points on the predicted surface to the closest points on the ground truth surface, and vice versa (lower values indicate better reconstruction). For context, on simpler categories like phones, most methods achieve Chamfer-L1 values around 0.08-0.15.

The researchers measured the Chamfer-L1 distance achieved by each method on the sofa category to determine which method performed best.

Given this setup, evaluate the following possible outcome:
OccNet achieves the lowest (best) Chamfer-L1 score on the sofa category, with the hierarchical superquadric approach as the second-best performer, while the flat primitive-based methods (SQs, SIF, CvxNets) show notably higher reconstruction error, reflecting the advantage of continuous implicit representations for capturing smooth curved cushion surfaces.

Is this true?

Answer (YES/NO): NO